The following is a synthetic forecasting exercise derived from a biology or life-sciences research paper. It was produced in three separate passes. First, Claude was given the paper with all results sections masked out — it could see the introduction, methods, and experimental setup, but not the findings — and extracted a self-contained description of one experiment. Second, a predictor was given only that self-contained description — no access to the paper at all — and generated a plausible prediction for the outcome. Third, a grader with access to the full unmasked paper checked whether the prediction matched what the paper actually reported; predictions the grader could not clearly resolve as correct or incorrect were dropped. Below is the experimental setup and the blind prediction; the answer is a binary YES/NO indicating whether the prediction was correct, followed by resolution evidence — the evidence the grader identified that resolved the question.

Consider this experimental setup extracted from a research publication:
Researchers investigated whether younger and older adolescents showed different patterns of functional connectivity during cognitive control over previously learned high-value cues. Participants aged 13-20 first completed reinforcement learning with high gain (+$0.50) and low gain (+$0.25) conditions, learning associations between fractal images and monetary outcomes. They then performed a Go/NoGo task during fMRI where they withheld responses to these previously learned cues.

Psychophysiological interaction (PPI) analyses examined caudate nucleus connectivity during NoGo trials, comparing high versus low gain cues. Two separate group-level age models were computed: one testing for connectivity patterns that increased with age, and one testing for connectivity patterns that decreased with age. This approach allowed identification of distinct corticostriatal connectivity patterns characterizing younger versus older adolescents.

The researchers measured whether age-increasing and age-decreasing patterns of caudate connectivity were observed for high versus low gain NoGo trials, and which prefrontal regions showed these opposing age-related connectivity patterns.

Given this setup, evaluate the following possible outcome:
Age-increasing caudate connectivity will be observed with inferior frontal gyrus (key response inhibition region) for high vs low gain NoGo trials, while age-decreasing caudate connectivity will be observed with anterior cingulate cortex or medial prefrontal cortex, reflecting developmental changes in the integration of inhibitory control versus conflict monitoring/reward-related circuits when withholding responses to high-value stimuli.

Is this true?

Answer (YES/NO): NO